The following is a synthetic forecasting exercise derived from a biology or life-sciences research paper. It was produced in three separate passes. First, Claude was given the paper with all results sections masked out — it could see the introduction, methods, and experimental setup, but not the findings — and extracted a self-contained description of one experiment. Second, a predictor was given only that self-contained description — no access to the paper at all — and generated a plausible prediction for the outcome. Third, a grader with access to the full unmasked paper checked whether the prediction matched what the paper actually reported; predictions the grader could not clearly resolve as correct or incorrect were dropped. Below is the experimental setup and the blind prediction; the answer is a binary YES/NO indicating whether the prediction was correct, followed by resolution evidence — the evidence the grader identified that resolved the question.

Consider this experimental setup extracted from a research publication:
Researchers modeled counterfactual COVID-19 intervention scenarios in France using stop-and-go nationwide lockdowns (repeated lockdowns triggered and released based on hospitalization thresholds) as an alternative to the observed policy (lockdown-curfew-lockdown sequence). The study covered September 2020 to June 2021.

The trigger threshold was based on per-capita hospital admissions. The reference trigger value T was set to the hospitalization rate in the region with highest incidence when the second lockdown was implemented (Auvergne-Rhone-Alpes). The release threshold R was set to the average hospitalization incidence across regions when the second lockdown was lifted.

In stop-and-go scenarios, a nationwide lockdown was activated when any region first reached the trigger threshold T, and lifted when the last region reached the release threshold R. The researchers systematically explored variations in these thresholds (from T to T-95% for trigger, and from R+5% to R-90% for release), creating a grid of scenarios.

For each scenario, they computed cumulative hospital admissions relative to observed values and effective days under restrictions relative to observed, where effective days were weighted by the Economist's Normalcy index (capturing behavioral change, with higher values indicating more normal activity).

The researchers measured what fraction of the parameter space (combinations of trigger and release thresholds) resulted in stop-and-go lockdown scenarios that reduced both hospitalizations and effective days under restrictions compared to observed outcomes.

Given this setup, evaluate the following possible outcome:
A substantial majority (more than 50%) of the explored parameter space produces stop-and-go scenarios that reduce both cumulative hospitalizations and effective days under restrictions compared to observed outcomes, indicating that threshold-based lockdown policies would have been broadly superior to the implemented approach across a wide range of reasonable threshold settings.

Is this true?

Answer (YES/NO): NO